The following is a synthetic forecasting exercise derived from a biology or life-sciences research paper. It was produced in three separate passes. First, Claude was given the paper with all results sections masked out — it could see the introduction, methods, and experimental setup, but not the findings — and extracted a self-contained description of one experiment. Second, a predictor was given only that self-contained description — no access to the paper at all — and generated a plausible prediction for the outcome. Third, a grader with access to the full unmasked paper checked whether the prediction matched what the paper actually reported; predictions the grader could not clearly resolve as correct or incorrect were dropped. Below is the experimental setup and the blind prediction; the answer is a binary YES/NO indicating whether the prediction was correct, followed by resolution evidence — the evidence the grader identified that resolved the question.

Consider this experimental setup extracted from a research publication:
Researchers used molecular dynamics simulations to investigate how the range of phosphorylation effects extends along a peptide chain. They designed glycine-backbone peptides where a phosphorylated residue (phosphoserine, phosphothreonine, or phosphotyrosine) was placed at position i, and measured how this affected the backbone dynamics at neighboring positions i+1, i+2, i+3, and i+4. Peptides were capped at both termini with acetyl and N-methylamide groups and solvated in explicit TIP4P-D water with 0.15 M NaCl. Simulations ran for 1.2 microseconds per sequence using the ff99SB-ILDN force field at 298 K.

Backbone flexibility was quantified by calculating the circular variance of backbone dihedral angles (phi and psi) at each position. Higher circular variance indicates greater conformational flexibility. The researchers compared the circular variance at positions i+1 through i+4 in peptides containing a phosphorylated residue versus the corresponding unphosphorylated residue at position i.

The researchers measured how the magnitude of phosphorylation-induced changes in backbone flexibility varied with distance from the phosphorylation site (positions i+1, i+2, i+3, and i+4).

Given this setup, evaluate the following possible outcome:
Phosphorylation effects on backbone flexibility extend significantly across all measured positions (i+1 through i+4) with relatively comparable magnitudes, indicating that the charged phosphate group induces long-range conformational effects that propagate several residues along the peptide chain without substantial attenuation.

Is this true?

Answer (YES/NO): NO